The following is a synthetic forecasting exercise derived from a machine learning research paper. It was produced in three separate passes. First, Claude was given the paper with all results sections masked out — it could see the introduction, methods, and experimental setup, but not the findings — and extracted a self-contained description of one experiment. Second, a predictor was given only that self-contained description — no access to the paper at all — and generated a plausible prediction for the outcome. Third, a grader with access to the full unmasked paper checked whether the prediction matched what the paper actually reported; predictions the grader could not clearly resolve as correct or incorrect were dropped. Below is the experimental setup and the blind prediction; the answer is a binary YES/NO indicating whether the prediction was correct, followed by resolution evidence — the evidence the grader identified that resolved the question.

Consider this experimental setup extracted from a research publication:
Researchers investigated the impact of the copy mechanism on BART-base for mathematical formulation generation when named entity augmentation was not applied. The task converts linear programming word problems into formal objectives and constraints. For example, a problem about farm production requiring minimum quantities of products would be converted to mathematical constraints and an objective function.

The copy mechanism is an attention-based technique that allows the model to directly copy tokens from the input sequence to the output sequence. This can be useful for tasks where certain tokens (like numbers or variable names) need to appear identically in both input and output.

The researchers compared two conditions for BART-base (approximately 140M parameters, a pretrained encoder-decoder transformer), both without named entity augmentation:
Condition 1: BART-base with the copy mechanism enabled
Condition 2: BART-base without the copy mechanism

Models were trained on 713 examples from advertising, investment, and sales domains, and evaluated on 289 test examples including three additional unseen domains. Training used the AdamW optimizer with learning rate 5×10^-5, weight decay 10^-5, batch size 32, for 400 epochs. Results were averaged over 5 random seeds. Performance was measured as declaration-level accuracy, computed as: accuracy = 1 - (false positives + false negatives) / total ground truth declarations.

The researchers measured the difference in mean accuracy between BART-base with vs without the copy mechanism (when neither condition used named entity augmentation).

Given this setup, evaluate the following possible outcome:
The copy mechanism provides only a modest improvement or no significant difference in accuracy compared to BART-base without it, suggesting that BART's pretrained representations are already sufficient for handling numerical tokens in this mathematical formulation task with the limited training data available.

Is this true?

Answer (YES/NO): YES